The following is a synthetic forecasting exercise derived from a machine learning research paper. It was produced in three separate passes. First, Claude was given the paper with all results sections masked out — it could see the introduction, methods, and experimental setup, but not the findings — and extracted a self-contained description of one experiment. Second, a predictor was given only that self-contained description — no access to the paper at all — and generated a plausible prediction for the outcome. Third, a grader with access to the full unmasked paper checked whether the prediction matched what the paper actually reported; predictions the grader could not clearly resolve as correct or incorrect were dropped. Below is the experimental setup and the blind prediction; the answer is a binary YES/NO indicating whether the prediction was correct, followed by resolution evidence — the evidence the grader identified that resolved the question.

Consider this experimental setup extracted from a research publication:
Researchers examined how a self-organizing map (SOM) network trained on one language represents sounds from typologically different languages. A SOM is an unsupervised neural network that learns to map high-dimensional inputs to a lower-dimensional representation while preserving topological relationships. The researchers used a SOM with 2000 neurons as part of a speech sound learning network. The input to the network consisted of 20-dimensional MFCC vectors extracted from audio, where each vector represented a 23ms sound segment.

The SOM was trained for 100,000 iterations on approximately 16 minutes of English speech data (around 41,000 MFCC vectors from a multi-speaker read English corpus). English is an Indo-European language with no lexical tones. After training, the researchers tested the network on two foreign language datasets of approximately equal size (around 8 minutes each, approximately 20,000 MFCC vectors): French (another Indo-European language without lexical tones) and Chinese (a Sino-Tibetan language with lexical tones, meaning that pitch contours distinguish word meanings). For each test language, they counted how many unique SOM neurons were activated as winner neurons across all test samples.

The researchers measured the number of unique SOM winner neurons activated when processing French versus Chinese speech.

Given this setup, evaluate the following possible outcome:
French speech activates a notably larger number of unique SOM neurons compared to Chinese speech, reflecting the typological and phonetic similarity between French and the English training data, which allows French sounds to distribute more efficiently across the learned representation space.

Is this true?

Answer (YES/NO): YES